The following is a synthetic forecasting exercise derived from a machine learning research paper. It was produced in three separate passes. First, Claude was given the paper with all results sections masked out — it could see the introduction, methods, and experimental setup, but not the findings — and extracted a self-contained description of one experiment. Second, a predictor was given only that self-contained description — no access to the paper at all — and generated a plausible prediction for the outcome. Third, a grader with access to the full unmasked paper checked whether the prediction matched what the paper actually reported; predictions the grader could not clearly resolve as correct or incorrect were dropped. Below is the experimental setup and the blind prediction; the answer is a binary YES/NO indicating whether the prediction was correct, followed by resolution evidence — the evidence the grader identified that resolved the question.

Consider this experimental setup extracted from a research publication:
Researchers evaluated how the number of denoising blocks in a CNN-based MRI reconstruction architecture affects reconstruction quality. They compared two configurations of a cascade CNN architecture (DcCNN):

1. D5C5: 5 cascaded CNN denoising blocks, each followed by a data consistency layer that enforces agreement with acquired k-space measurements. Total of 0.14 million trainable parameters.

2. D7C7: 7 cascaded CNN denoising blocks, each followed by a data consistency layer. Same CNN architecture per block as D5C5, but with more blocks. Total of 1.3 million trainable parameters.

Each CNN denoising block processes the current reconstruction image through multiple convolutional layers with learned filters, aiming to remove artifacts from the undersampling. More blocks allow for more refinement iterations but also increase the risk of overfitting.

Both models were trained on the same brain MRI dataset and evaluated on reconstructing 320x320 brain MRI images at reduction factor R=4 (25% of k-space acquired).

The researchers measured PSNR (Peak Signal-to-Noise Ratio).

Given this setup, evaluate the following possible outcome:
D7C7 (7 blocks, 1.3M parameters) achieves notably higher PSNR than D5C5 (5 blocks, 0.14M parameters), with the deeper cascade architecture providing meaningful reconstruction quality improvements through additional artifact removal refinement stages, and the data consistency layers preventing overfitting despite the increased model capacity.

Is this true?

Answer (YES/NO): YES